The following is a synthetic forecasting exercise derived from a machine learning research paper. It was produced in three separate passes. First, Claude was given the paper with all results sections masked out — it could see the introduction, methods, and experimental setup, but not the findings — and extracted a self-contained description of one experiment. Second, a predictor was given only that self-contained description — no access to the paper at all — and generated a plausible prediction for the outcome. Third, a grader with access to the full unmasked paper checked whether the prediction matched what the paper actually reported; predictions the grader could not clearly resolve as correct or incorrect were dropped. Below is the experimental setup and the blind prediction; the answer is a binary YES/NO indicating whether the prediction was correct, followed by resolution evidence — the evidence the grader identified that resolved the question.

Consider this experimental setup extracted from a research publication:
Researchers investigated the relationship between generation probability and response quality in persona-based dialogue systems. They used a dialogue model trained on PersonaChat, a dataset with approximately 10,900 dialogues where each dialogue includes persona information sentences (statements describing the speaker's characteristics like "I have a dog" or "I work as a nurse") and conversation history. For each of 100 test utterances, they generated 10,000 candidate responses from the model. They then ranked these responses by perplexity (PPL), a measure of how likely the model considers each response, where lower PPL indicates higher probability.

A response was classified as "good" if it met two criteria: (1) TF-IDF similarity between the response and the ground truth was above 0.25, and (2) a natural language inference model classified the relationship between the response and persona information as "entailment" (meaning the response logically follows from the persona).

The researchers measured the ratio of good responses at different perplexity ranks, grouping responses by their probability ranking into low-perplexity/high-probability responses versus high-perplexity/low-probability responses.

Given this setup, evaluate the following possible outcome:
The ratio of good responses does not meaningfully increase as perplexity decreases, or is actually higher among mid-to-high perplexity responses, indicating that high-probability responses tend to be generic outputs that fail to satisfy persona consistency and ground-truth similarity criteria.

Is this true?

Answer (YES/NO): YES